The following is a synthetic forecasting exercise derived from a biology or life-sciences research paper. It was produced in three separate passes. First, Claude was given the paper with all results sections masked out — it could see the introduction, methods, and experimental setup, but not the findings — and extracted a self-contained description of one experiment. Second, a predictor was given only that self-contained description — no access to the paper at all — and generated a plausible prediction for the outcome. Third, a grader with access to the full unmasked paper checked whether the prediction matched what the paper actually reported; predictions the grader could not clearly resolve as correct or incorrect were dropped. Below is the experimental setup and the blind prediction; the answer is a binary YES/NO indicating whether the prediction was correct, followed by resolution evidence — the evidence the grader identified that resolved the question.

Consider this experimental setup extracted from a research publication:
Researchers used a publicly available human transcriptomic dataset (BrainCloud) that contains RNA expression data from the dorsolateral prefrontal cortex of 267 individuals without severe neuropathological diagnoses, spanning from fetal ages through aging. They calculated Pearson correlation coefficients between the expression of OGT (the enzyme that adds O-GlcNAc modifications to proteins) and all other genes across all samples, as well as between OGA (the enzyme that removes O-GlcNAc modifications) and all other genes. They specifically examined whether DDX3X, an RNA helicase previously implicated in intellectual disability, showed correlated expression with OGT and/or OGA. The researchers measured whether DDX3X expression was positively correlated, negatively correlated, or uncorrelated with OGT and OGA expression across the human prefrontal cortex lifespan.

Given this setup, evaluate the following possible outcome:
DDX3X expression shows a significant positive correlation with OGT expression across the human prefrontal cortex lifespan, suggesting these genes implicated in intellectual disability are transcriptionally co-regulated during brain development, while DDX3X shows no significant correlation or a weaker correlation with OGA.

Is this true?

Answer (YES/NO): NO